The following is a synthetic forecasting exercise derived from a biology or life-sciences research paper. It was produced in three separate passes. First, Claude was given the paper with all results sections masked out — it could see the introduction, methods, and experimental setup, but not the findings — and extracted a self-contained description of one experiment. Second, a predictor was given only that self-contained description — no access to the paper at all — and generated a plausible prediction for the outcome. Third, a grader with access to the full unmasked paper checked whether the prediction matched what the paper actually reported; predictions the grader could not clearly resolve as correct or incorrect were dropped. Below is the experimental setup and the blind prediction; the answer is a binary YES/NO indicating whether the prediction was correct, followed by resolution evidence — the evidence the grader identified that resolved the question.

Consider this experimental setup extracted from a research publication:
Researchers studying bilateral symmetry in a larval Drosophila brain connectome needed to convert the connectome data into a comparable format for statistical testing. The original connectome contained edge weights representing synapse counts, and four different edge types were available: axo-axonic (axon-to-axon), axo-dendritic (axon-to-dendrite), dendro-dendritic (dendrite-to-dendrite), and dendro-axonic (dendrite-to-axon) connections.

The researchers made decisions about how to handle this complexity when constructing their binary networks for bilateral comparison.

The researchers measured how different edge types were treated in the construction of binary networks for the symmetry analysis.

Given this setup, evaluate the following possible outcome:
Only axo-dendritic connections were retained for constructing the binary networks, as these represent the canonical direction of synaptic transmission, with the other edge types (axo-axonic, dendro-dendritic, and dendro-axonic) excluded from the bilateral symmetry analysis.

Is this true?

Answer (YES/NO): NO